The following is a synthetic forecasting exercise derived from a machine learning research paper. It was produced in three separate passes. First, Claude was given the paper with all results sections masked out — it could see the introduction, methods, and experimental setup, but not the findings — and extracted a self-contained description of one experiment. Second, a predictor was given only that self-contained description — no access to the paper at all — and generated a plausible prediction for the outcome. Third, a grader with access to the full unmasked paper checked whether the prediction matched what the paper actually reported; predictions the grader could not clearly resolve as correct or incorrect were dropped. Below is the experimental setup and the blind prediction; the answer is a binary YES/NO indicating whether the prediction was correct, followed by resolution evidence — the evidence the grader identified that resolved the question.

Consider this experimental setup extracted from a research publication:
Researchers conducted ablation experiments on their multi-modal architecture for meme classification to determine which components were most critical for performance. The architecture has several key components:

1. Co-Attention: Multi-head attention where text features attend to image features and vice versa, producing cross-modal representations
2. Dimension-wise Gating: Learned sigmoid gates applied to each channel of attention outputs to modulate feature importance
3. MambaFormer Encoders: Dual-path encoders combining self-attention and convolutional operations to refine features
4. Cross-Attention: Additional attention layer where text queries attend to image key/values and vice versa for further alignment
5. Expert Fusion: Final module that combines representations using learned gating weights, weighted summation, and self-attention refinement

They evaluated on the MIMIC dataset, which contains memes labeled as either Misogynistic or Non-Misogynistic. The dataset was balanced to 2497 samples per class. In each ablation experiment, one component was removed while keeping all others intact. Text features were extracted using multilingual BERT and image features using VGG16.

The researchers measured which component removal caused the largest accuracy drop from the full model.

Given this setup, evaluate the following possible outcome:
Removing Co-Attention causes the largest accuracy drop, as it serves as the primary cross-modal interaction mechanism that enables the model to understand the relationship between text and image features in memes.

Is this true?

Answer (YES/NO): NO